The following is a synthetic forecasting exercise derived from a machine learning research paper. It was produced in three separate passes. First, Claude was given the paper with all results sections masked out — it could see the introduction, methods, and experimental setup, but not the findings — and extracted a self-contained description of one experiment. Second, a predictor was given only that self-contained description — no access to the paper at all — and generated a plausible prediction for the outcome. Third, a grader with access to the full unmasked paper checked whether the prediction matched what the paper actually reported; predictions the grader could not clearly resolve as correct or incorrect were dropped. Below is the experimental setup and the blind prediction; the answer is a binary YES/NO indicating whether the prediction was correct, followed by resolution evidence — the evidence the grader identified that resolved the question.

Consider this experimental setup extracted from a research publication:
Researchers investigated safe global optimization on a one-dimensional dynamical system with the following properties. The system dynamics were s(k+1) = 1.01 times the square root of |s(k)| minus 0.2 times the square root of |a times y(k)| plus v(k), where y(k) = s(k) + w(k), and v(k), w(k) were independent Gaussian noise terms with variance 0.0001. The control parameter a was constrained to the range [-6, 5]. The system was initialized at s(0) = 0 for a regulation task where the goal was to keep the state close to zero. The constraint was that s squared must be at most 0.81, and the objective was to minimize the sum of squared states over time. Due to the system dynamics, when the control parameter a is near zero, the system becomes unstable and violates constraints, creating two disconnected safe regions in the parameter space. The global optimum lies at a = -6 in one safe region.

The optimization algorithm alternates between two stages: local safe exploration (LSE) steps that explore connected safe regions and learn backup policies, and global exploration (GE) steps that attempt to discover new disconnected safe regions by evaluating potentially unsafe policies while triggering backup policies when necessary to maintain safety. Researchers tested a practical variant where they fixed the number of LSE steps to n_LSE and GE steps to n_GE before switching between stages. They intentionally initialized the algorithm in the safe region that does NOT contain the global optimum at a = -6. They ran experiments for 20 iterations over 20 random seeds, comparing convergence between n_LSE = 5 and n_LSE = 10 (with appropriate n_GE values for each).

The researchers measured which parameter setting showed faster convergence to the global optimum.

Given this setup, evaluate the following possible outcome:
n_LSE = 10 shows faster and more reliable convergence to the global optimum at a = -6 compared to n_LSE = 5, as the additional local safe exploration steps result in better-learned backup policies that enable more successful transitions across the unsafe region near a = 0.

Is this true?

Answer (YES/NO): NO